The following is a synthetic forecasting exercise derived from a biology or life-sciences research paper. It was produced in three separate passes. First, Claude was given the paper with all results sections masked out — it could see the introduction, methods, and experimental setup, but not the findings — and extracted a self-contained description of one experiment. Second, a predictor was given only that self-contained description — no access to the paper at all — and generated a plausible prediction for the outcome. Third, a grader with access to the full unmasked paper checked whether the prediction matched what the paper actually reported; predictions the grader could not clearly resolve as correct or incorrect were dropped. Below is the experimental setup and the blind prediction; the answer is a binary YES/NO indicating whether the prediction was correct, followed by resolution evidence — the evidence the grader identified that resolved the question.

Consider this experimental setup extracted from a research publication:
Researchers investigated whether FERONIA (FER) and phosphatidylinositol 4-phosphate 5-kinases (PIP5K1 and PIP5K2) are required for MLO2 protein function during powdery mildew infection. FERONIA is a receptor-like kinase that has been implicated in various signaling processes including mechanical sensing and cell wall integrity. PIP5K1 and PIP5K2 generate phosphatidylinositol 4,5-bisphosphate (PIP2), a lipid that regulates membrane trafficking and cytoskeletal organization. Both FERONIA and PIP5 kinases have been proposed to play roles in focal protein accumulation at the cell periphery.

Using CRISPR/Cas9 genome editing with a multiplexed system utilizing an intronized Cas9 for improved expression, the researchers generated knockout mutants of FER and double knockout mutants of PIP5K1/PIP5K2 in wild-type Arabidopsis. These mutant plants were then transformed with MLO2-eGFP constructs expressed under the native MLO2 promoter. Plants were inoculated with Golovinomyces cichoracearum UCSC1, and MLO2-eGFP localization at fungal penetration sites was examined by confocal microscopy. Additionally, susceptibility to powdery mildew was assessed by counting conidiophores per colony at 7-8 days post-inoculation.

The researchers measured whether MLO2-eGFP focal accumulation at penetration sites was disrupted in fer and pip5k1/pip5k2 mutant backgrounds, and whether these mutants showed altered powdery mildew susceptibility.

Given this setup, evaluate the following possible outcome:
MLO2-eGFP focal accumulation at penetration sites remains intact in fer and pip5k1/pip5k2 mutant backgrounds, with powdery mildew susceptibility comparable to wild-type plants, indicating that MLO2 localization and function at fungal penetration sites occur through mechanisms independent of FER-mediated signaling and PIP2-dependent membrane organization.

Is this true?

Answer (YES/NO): YES